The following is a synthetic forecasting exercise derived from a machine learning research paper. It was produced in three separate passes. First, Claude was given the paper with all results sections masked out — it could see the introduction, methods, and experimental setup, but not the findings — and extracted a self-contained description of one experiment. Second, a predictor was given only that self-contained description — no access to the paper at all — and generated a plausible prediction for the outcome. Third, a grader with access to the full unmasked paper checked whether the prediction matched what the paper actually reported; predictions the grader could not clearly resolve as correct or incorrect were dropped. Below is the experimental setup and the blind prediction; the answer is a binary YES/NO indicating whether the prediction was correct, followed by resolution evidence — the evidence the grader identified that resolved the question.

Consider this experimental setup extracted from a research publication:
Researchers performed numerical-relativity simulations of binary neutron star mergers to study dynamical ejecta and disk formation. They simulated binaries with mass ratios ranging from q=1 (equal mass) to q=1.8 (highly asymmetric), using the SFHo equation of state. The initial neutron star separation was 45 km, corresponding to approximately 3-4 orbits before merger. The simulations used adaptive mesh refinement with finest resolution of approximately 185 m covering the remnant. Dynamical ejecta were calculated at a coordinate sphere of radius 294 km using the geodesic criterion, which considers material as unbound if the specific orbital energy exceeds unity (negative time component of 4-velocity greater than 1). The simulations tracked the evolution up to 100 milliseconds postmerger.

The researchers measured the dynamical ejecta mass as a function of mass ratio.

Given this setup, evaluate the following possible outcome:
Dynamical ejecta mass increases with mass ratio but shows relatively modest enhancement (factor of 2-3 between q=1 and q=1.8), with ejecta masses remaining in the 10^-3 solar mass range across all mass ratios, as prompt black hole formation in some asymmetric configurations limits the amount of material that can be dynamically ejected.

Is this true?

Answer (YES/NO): NO